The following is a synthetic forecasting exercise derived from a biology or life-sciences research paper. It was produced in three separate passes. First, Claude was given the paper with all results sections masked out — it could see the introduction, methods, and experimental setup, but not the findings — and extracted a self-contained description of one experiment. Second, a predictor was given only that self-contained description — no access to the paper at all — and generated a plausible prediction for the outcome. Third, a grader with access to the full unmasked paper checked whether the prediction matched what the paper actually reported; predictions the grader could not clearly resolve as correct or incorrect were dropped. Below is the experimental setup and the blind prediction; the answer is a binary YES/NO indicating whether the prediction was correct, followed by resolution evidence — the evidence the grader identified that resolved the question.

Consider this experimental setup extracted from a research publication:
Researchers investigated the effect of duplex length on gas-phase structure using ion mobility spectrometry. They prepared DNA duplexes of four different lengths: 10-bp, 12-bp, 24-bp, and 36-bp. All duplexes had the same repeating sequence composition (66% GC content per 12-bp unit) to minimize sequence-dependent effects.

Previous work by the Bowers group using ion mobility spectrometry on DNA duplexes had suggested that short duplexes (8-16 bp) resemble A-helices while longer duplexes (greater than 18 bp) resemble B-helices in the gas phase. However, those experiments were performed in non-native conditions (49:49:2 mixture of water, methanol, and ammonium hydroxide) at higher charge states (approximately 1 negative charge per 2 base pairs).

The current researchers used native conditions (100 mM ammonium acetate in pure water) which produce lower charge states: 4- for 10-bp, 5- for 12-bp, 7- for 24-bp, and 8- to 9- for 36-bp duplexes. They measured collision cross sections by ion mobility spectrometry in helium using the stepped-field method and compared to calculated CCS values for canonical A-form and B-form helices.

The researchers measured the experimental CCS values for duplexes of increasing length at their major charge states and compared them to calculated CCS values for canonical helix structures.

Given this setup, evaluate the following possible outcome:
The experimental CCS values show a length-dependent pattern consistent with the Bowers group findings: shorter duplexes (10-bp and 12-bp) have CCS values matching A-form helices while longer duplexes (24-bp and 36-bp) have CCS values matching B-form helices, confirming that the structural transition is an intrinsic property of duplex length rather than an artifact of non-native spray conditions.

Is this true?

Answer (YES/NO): NO